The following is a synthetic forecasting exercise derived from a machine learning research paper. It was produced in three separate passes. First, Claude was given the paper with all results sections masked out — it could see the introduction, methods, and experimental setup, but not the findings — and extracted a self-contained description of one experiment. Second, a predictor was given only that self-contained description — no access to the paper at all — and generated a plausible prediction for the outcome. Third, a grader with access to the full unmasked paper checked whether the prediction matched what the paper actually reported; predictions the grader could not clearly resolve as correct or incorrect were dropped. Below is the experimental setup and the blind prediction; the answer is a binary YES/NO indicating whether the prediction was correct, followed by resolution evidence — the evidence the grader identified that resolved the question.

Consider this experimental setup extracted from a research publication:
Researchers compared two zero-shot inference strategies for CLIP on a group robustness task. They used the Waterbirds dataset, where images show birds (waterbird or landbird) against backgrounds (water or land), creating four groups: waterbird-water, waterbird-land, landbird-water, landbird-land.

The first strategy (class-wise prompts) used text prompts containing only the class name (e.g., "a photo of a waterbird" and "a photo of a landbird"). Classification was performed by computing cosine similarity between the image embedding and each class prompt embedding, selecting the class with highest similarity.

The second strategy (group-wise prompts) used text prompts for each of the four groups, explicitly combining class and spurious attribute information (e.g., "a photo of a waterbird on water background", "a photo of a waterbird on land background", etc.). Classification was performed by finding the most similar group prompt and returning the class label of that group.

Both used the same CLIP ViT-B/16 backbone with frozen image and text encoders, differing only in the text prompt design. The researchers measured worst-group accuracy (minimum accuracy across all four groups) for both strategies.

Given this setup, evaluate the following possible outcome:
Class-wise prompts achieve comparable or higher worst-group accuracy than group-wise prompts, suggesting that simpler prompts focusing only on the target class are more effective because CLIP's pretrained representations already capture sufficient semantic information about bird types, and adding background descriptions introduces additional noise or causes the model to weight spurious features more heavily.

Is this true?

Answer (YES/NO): NO